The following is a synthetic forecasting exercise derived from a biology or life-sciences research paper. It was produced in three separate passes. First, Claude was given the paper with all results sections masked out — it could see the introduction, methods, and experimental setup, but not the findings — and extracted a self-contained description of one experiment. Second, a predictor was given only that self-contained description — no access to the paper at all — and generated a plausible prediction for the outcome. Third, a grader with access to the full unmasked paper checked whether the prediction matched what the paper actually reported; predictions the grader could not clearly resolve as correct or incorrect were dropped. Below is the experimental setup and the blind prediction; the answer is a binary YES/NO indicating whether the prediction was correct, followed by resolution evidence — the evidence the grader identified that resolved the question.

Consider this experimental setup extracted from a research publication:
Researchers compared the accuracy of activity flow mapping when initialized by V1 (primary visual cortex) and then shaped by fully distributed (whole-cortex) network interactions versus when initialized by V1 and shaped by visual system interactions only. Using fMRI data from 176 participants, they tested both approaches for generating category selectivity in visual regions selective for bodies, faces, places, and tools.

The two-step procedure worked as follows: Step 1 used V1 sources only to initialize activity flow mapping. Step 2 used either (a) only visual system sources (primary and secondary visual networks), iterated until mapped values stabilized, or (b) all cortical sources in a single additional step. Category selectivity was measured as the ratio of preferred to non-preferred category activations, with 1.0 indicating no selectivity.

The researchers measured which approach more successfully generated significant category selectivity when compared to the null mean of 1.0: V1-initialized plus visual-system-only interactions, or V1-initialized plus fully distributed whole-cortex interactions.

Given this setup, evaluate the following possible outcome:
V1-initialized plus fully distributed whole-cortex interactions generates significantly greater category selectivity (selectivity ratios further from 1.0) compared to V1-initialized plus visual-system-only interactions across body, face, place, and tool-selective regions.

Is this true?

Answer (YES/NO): NO